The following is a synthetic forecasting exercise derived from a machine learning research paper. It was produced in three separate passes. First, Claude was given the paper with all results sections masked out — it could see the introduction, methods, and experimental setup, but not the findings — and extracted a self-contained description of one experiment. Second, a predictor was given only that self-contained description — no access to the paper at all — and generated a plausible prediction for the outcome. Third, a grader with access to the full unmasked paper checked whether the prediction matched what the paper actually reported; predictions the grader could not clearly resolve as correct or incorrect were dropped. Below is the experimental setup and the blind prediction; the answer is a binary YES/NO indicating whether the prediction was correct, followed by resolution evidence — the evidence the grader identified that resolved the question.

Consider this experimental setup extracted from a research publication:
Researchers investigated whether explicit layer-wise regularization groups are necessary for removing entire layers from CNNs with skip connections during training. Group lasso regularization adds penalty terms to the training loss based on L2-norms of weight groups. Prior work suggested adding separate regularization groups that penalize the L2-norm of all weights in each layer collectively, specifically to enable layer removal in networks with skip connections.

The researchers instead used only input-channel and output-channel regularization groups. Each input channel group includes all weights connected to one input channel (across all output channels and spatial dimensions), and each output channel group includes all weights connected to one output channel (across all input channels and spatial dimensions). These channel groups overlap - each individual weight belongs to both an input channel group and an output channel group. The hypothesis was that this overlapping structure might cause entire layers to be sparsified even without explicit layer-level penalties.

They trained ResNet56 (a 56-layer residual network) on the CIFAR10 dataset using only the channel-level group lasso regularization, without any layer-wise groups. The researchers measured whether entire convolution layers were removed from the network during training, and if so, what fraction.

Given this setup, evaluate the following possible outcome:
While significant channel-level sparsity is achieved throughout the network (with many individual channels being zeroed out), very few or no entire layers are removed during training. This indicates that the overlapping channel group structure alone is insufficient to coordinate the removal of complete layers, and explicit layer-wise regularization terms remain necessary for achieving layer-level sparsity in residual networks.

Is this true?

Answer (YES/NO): NO